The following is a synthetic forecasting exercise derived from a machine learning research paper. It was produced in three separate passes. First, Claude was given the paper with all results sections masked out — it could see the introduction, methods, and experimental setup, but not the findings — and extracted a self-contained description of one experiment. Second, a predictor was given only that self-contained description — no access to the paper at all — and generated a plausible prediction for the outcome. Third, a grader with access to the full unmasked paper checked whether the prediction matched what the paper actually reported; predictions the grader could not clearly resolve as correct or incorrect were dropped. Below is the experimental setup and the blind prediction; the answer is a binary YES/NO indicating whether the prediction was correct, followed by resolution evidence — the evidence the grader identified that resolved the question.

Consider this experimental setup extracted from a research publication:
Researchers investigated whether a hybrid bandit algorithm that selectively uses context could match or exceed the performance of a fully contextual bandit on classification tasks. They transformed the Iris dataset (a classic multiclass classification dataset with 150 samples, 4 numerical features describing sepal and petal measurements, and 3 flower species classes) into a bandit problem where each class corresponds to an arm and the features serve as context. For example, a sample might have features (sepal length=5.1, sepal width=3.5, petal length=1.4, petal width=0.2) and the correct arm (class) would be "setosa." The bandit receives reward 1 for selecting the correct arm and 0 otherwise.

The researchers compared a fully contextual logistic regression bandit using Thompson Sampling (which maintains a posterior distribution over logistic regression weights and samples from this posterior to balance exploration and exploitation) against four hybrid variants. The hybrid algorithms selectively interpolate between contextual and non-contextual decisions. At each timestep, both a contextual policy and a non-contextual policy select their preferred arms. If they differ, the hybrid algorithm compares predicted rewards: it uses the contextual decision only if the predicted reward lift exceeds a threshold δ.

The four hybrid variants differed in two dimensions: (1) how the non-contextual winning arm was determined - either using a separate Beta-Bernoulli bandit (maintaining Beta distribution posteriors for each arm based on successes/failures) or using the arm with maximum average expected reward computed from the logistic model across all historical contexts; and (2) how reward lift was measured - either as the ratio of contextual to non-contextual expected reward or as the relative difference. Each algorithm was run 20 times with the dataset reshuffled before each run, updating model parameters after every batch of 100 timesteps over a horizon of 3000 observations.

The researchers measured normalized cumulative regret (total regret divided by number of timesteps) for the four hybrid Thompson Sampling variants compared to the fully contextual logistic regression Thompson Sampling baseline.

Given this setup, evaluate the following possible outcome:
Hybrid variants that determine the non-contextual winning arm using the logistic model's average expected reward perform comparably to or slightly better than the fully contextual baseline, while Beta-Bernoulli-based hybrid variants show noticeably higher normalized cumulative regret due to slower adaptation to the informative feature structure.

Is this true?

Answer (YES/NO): NO